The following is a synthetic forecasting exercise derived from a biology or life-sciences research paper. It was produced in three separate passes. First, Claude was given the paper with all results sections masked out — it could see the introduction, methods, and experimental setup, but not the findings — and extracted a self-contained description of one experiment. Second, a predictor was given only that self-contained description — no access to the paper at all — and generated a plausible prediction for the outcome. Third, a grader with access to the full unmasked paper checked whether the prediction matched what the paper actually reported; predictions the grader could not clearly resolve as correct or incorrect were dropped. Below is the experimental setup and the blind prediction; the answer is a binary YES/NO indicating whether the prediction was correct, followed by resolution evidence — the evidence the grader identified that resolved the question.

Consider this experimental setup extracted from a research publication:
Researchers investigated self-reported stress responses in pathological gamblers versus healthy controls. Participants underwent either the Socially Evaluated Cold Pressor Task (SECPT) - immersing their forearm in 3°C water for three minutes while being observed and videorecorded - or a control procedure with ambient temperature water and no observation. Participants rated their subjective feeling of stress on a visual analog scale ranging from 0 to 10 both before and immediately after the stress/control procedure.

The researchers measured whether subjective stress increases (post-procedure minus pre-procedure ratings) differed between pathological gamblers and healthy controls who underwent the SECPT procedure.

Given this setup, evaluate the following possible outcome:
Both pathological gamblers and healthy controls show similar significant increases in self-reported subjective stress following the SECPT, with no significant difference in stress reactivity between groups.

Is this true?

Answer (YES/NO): YES